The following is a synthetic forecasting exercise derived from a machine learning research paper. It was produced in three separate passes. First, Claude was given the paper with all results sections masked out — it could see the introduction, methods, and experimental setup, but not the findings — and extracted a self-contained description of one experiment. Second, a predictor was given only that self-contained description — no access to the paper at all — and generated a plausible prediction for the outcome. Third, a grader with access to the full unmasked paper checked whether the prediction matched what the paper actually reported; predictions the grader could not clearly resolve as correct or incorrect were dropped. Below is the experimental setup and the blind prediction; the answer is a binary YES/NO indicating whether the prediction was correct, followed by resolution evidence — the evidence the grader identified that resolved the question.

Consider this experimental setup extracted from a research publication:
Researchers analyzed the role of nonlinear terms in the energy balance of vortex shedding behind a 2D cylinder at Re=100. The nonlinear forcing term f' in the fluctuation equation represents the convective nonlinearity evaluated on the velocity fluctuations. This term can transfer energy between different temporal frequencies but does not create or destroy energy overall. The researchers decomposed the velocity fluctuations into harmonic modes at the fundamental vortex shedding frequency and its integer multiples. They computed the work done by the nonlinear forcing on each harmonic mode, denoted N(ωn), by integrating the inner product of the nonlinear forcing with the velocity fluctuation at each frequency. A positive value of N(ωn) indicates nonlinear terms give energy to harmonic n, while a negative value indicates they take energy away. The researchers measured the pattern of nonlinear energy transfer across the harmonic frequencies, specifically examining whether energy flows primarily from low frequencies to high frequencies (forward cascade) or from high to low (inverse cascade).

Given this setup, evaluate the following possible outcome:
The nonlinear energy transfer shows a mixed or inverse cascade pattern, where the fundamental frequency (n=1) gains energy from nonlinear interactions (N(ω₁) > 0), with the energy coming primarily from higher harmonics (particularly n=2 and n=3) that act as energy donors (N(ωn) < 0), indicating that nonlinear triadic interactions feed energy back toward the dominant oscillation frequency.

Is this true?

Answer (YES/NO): NO